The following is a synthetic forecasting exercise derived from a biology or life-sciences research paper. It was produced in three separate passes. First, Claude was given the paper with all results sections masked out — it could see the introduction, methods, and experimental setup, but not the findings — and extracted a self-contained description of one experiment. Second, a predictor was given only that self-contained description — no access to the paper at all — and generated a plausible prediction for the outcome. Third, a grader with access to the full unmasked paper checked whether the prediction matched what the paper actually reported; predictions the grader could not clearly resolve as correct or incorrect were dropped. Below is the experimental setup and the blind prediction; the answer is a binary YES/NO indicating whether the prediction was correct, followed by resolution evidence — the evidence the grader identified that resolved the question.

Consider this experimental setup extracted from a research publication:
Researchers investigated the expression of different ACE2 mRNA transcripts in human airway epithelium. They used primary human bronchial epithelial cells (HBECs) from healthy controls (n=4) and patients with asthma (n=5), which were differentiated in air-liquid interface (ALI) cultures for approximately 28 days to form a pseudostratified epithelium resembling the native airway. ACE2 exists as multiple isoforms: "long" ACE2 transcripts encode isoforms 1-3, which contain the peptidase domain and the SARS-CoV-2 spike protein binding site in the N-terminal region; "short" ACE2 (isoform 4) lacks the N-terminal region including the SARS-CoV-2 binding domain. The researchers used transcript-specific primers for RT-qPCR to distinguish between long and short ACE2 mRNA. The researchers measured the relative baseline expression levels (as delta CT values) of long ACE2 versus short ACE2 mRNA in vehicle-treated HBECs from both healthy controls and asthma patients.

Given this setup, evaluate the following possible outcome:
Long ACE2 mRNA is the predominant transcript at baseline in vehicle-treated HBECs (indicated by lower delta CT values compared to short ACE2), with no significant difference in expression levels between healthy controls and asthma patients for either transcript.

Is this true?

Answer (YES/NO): NO